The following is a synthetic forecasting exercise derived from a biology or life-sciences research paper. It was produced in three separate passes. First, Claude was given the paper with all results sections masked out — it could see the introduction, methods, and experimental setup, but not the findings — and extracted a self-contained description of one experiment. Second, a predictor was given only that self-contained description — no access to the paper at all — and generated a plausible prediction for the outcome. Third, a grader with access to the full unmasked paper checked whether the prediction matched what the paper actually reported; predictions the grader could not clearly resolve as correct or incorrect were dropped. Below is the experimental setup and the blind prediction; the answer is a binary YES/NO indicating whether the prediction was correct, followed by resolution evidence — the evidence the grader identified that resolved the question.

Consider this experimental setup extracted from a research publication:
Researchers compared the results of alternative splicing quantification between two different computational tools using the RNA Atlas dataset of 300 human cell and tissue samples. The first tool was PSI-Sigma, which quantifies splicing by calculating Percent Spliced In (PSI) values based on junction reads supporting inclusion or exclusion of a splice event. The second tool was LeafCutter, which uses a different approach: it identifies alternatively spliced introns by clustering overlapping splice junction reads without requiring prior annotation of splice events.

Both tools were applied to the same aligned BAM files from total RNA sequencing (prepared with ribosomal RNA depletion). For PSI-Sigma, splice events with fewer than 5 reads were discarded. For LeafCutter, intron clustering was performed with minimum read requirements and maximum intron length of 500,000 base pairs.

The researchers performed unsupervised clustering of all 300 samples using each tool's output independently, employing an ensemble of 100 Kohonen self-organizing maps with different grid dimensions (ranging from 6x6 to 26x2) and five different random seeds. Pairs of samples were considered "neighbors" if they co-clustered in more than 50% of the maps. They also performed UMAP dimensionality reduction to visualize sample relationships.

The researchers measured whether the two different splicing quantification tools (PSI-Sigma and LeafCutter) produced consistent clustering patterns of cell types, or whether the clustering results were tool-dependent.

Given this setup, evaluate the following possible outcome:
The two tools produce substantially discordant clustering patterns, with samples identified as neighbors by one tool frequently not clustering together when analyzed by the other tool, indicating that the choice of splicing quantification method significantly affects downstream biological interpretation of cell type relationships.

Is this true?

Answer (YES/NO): NO